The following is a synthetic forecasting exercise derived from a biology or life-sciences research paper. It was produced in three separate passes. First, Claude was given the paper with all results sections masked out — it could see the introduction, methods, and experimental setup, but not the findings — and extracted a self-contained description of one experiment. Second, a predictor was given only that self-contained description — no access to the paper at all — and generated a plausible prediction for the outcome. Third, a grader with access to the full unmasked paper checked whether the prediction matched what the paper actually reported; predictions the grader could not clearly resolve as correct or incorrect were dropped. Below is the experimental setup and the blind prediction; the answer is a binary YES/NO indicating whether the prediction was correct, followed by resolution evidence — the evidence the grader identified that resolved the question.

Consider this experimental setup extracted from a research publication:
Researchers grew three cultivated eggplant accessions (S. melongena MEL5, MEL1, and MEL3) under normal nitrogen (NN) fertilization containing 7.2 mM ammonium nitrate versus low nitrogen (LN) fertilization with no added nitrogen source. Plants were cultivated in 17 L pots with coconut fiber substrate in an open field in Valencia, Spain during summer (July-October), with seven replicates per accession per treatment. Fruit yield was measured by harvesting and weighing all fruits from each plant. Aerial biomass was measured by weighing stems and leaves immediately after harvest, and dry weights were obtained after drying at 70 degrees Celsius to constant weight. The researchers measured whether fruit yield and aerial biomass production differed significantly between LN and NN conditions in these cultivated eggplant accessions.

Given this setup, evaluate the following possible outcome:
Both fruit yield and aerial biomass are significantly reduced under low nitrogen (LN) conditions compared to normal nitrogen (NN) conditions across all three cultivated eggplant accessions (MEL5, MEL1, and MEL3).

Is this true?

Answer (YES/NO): YES